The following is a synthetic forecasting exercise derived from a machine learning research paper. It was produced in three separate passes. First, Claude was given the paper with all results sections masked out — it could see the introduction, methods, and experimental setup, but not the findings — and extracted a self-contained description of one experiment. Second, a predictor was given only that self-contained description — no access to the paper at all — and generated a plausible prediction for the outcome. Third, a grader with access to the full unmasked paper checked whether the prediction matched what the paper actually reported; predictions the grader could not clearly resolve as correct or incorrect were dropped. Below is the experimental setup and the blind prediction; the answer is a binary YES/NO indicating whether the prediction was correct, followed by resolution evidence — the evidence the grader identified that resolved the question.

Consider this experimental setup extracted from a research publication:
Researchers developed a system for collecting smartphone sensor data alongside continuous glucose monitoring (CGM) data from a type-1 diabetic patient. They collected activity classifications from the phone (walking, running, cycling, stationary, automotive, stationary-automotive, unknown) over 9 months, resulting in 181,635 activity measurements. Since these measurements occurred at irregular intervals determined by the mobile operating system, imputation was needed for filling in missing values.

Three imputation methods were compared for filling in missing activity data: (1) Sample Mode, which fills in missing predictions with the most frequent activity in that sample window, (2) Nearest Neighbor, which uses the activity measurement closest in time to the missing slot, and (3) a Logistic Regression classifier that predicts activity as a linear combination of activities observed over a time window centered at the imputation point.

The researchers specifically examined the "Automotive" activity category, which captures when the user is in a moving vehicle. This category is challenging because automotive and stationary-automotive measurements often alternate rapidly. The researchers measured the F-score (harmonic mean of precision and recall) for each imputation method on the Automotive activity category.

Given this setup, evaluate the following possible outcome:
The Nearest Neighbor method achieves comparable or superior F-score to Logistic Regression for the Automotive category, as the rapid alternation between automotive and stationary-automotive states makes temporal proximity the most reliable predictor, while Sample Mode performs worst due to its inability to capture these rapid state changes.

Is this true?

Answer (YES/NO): NO